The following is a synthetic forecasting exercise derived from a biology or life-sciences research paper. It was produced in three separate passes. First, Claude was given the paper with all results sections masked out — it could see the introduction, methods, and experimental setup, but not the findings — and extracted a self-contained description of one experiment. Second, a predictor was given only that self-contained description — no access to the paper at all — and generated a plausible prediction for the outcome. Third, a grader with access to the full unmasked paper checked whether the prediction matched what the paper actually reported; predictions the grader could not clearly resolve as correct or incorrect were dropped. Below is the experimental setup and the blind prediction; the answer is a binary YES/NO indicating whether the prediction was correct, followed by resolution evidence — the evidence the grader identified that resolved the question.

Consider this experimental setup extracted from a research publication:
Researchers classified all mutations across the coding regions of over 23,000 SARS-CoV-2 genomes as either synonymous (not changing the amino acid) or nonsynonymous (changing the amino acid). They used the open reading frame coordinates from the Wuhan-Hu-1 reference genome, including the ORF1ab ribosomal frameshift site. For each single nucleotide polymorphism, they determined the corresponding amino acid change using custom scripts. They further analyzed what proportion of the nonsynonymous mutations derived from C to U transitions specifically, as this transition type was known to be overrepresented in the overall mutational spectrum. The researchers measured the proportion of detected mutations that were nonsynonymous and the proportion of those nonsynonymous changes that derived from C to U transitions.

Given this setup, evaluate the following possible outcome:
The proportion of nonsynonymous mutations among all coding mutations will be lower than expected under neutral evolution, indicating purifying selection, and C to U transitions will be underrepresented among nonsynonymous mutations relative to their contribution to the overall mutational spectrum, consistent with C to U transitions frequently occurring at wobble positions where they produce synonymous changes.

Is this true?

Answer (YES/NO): NO